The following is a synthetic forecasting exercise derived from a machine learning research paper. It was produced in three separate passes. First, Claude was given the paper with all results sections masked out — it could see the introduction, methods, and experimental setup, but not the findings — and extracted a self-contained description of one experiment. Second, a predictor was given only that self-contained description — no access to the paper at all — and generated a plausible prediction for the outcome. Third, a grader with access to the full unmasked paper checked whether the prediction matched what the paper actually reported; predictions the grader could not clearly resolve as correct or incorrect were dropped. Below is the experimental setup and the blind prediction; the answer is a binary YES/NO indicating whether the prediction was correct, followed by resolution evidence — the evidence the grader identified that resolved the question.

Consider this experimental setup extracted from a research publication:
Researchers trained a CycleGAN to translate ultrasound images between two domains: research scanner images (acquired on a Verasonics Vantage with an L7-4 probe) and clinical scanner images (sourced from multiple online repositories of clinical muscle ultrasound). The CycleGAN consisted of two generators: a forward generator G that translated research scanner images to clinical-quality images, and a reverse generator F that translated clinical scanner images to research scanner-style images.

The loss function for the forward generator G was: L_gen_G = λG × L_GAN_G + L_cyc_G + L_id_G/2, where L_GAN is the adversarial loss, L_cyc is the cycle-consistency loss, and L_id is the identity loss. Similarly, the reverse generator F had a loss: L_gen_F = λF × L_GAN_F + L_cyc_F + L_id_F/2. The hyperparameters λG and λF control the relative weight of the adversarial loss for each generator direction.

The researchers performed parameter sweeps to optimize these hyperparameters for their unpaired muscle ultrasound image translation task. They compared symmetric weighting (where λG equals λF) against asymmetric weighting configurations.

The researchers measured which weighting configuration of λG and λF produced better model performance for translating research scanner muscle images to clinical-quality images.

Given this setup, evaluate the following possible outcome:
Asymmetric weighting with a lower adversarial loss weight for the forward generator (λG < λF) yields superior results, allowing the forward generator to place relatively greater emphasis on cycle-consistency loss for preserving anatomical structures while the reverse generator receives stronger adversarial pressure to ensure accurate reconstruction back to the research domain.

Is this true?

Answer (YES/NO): NO